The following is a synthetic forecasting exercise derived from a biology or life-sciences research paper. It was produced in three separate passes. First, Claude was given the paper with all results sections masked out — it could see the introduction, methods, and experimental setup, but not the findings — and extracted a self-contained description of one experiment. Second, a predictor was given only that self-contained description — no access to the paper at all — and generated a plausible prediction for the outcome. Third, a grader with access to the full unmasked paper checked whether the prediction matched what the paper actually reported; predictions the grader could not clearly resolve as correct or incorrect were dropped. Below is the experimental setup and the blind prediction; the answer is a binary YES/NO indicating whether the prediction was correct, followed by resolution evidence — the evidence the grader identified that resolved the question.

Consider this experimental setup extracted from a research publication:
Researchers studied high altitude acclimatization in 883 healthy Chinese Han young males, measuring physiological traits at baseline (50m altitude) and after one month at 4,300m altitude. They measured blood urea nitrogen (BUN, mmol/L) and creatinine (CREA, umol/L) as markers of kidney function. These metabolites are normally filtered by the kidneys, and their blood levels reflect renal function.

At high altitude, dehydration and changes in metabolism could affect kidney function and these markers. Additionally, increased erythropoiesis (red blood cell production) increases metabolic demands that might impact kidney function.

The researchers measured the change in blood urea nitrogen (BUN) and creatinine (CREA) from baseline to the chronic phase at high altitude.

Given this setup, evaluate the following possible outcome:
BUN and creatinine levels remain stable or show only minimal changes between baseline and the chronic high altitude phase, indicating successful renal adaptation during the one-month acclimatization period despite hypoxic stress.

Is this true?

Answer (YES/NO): NO